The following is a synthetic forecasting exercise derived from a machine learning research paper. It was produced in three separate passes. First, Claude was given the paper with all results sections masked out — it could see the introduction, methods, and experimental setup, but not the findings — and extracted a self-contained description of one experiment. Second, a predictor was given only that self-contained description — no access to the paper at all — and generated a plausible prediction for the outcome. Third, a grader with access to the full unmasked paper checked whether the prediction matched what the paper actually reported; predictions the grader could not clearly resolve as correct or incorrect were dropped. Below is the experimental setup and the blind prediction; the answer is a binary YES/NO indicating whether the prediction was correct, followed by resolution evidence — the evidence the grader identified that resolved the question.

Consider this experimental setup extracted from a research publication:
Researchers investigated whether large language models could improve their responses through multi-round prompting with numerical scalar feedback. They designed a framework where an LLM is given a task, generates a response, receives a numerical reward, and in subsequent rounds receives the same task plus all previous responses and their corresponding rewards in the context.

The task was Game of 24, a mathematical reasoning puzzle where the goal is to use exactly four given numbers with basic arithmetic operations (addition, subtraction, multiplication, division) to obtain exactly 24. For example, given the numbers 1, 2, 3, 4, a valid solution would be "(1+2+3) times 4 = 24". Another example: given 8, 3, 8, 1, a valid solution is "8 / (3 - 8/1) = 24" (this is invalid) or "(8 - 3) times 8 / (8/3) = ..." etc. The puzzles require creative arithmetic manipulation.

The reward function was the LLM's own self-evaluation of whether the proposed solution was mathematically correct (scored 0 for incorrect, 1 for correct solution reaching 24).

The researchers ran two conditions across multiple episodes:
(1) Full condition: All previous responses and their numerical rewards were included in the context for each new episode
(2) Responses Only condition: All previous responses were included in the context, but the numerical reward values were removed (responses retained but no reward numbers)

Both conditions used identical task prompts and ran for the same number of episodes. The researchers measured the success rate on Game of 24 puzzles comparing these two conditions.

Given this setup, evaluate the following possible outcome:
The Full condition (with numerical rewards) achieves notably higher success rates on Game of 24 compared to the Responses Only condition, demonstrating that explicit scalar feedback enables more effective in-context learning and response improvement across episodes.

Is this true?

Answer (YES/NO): YES